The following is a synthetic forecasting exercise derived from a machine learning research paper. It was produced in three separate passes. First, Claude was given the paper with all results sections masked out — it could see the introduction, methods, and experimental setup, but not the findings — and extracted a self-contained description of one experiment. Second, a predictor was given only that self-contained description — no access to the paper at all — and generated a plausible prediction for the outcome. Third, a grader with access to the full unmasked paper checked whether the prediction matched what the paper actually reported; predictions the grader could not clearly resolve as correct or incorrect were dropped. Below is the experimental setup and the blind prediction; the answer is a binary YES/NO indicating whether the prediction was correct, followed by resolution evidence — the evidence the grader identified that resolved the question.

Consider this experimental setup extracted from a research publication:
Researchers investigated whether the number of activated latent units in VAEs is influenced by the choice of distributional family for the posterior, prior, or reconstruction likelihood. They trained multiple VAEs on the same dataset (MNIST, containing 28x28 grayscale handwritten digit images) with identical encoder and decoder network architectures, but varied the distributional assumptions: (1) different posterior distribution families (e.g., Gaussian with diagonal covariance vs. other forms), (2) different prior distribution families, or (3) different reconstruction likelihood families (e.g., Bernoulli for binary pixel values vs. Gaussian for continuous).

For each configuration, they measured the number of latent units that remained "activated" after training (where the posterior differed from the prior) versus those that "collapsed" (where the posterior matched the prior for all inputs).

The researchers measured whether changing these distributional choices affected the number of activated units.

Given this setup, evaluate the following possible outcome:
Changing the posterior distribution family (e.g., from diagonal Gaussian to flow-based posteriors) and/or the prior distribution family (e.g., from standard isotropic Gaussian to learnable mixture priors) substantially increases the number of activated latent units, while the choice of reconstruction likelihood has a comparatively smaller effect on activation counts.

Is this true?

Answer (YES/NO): NO